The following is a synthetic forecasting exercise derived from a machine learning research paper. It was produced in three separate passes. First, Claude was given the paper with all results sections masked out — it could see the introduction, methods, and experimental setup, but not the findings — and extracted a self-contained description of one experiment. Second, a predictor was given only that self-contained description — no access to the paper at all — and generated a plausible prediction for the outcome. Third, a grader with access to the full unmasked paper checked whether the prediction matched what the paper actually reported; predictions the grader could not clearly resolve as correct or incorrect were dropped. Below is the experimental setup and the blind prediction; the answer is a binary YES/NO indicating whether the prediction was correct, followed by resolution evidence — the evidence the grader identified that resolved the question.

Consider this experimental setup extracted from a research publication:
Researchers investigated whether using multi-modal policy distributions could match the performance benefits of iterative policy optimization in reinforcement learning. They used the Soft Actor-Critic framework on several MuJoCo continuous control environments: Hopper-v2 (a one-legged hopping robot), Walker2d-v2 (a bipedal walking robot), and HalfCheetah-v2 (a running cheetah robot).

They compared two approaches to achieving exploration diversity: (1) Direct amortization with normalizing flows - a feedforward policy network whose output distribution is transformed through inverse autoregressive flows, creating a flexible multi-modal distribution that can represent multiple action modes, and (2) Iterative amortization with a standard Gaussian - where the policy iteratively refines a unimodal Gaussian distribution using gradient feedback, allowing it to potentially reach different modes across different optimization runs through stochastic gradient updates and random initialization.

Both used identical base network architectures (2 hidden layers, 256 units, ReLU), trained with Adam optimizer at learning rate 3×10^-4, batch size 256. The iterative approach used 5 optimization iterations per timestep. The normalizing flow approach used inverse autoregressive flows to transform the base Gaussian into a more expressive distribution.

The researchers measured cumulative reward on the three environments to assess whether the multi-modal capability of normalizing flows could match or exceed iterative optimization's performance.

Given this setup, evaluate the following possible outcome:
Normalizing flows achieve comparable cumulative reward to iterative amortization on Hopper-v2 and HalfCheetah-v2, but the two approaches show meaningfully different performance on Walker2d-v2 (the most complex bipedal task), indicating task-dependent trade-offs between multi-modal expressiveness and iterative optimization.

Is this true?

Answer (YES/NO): NO